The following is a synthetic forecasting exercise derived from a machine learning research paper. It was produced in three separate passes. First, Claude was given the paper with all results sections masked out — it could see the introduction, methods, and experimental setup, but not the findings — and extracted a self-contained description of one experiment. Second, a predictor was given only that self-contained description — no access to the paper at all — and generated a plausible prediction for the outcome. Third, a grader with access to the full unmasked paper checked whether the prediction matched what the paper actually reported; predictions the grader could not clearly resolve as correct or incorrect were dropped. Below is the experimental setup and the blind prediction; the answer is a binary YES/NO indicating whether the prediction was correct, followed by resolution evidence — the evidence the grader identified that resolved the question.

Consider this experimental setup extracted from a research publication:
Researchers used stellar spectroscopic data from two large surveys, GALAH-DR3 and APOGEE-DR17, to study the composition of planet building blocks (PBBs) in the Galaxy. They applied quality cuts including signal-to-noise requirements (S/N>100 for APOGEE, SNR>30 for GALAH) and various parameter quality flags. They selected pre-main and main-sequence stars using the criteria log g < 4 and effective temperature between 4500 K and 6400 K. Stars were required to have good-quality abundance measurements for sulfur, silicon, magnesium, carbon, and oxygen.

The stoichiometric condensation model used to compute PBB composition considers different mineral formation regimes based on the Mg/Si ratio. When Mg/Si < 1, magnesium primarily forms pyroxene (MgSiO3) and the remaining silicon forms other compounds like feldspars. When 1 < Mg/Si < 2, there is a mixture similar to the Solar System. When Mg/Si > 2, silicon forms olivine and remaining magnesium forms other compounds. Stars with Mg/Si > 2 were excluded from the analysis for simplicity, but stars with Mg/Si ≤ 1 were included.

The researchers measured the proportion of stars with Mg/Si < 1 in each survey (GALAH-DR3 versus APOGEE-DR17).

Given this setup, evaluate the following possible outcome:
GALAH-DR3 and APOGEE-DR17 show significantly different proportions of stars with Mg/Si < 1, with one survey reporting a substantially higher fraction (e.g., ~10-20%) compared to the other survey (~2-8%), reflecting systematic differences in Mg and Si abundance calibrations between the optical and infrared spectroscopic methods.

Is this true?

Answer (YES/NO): NO